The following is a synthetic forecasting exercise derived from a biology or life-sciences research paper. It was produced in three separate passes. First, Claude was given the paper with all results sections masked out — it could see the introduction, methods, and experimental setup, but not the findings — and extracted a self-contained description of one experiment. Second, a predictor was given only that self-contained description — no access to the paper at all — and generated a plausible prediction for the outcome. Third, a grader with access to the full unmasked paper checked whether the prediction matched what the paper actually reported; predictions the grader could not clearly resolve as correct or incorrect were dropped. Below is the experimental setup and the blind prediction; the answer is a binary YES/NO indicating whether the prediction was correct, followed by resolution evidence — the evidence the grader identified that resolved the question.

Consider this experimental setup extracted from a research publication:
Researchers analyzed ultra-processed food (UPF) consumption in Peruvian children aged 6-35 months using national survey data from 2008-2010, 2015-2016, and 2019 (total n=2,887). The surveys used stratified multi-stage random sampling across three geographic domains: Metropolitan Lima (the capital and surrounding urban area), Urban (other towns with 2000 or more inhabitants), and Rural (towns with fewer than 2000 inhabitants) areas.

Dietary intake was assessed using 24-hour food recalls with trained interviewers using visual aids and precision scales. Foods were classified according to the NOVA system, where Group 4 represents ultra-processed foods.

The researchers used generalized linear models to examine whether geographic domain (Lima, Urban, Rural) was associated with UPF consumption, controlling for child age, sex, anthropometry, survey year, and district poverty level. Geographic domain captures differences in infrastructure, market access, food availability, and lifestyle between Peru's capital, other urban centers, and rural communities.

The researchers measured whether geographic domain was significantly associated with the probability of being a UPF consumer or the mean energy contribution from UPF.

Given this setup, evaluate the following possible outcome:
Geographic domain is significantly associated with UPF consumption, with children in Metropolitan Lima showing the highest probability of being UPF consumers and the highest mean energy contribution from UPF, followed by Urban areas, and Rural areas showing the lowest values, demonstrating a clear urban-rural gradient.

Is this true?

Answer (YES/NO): NO